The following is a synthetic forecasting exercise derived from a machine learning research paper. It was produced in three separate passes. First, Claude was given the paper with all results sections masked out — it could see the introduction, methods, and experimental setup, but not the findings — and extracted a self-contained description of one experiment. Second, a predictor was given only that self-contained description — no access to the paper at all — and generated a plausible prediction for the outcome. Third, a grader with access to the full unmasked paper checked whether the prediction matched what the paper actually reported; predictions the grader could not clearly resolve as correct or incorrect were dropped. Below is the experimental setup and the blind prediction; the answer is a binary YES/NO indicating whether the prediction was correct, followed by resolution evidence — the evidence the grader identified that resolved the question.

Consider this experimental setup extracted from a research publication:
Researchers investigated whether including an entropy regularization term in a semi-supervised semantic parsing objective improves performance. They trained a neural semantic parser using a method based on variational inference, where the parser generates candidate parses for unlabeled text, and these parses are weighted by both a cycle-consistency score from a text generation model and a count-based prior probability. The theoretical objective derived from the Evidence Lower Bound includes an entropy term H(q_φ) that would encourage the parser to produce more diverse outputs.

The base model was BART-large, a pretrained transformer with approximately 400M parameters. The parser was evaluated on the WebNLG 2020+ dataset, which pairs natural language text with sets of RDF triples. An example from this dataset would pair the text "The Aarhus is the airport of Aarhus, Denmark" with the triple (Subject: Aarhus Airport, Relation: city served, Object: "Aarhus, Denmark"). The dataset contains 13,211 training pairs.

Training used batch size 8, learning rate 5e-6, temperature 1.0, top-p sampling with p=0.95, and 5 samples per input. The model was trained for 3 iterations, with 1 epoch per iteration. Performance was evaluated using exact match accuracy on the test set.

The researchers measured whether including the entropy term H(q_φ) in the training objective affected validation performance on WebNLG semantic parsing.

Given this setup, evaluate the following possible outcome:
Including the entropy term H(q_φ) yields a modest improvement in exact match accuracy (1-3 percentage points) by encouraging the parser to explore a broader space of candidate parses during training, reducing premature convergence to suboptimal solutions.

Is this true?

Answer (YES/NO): NO